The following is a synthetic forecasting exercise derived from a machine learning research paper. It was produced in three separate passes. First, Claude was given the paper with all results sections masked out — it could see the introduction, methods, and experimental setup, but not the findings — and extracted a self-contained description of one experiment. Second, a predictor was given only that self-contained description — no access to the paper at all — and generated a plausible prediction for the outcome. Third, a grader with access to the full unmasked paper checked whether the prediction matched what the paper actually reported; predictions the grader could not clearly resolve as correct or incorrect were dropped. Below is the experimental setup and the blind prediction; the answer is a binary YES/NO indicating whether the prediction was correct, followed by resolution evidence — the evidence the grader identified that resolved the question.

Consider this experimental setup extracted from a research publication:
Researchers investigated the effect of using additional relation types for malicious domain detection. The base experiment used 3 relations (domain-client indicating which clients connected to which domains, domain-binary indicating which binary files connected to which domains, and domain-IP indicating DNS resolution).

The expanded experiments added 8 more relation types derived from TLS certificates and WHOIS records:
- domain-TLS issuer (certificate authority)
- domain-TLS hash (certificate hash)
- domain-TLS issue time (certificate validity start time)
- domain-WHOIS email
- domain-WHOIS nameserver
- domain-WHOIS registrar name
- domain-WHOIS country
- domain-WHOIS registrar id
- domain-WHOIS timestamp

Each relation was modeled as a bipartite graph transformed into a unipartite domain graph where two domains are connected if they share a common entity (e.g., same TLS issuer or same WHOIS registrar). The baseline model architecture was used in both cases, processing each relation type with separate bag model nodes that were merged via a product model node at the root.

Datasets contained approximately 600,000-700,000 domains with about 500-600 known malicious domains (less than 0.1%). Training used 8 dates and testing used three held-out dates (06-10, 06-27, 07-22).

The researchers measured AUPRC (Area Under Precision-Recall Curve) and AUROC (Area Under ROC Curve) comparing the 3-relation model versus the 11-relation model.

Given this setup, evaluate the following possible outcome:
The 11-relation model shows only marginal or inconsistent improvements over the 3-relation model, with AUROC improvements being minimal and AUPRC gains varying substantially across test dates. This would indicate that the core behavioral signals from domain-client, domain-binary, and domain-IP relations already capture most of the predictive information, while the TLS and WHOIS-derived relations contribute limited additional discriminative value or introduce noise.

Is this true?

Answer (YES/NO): NO